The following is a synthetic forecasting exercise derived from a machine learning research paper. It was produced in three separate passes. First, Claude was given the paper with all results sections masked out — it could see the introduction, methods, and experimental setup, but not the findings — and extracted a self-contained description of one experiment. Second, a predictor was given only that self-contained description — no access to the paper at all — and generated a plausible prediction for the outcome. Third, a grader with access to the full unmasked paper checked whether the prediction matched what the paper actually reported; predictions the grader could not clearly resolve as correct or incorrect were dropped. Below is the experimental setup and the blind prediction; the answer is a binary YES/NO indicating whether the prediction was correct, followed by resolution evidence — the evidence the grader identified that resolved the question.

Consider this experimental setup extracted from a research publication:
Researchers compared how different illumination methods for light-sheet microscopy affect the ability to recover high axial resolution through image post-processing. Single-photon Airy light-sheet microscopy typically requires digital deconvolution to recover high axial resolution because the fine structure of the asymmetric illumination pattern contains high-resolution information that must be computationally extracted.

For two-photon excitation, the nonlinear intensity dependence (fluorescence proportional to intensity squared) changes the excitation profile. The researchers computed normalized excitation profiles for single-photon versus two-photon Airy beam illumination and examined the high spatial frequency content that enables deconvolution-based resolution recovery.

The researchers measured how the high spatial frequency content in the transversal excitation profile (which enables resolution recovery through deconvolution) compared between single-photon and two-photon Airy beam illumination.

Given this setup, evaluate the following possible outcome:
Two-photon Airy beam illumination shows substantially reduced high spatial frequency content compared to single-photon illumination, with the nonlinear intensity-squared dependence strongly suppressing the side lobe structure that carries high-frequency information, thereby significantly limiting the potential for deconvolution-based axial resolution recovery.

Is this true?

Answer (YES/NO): YES